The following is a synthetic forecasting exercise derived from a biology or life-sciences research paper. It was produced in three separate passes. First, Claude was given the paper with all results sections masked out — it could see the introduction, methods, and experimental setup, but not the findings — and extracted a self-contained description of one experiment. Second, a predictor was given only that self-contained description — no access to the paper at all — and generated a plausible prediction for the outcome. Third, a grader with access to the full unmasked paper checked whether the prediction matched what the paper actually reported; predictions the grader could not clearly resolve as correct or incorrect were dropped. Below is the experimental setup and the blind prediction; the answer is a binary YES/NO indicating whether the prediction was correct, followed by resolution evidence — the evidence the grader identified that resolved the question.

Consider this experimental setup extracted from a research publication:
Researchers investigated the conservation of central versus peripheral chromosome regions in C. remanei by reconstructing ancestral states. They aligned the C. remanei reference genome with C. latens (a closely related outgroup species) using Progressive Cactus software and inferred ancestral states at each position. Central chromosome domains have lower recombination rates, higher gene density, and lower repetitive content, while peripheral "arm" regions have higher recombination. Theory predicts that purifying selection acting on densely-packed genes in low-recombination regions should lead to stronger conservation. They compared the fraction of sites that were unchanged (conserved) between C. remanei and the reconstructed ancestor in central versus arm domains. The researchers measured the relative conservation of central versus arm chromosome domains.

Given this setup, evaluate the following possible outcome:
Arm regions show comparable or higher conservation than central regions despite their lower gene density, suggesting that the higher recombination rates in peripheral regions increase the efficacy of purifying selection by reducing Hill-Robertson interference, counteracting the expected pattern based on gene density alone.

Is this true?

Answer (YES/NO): NO